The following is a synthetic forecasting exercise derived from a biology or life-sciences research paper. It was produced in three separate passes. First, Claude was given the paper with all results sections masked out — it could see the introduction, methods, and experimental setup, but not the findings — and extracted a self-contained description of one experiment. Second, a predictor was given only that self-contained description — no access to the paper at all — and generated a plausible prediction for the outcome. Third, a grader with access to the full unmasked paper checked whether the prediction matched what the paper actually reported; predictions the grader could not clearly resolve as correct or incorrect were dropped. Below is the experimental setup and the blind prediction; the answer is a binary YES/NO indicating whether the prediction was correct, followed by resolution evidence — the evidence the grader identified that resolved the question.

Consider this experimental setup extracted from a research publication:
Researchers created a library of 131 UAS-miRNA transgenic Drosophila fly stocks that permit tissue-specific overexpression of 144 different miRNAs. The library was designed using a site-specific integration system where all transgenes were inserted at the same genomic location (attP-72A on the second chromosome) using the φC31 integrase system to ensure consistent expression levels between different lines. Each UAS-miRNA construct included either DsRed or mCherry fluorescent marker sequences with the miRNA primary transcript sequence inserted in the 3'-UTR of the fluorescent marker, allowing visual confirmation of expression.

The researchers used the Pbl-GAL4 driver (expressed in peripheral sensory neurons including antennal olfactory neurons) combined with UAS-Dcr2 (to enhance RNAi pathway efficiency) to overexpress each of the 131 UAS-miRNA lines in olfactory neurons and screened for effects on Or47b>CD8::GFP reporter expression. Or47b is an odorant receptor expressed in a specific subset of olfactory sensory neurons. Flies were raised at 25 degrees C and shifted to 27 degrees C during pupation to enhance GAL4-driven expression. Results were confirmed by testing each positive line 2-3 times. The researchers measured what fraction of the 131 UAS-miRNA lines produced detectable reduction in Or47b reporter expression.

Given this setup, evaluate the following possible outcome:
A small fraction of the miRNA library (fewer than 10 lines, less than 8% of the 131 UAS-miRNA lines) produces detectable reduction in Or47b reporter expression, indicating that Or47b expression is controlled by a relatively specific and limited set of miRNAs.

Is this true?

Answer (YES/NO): YES